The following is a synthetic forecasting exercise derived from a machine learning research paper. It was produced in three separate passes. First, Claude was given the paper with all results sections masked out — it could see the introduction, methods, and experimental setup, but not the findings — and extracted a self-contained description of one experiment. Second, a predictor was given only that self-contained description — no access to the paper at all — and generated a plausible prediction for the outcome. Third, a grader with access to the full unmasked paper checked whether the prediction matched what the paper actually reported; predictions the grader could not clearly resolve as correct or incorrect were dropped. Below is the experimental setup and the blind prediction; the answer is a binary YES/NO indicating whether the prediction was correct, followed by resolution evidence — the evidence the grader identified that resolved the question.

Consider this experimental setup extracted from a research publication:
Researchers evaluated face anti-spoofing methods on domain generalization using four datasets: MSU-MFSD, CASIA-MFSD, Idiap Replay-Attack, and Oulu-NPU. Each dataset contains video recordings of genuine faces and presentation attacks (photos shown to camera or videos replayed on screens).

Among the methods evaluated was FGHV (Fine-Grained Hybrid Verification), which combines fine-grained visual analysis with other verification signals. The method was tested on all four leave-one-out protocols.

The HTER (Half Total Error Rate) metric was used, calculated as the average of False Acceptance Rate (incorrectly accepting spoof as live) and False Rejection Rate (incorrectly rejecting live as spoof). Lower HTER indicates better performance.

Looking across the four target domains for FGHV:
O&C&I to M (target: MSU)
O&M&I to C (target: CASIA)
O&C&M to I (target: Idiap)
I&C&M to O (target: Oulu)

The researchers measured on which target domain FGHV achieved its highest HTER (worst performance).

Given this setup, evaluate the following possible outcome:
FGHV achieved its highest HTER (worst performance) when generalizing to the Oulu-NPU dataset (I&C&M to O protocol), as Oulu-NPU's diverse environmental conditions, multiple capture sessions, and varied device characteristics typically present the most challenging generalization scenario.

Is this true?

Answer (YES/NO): NO